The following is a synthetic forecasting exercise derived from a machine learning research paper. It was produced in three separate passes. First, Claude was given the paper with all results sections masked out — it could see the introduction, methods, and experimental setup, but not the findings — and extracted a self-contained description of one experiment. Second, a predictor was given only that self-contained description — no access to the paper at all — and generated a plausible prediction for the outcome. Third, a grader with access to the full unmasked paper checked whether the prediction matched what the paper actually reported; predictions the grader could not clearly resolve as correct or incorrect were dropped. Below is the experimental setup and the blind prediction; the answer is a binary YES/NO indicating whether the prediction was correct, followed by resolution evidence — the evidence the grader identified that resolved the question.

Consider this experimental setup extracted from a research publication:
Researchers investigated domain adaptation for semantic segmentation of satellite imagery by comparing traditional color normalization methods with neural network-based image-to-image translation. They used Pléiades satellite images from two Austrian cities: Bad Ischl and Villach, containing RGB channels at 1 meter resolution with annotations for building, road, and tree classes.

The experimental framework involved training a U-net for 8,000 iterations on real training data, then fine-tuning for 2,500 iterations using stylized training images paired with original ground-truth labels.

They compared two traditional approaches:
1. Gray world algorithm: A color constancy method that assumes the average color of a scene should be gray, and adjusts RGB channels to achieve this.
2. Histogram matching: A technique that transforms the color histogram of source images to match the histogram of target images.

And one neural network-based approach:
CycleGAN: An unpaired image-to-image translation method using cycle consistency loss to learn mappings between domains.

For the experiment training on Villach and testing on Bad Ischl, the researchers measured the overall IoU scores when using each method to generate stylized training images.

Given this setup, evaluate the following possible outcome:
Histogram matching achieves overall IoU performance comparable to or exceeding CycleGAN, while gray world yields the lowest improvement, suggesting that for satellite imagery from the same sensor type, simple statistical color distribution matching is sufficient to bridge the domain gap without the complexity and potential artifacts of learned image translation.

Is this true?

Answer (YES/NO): NO